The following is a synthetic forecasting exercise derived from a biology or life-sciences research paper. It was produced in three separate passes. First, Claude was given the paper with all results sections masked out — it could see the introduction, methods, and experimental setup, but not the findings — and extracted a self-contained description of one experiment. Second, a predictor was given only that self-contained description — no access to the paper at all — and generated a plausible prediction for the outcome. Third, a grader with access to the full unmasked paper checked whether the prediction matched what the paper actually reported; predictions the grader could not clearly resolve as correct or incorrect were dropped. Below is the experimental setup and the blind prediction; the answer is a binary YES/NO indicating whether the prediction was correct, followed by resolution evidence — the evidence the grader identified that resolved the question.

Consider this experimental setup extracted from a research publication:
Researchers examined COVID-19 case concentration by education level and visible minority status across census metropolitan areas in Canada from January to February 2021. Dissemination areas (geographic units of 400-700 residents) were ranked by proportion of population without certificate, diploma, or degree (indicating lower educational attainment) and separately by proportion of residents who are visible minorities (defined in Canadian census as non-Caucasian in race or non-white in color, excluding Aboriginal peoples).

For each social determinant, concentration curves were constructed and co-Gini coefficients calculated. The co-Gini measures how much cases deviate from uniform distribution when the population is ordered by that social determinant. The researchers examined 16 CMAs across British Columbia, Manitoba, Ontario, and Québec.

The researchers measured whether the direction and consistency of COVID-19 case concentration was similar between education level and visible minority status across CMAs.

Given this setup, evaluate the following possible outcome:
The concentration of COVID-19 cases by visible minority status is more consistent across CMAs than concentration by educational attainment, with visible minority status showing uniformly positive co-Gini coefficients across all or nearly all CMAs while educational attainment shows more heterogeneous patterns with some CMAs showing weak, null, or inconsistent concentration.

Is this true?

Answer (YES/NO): NO